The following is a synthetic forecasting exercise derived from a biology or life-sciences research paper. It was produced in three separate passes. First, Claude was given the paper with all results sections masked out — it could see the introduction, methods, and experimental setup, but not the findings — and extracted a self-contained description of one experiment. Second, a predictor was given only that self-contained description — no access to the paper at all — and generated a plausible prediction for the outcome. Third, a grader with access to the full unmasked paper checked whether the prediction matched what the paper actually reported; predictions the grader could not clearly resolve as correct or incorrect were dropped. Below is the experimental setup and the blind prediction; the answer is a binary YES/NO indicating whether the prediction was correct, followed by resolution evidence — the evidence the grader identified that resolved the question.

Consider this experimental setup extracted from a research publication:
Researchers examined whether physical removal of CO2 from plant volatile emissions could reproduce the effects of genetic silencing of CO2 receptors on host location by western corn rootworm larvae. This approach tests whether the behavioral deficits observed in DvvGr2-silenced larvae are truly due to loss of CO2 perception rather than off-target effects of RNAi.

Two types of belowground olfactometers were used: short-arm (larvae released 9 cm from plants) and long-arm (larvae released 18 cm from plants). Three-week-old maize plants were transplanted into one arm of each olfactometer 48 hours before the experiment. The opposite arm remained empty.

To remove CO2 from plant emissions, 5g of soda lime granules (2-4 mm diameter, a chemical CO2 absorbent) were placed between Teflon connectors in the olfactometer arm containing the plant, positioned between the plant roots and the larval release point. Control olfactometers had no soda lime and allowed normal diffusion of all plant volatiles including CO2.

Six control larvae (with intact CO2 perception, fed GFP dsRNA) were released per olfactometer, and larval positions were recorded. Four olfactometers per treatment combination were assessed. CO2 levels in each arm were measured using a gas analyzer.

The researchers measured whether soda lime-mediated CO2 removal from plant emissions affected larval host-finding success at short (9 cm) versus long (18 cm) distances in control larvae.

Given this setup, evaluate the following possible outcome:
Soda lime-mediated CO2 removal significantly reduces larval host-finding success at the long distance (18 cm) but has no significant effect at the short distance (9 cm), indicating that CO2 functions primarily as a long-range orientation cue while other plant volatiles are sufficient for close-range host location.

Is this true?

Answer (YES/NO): YES